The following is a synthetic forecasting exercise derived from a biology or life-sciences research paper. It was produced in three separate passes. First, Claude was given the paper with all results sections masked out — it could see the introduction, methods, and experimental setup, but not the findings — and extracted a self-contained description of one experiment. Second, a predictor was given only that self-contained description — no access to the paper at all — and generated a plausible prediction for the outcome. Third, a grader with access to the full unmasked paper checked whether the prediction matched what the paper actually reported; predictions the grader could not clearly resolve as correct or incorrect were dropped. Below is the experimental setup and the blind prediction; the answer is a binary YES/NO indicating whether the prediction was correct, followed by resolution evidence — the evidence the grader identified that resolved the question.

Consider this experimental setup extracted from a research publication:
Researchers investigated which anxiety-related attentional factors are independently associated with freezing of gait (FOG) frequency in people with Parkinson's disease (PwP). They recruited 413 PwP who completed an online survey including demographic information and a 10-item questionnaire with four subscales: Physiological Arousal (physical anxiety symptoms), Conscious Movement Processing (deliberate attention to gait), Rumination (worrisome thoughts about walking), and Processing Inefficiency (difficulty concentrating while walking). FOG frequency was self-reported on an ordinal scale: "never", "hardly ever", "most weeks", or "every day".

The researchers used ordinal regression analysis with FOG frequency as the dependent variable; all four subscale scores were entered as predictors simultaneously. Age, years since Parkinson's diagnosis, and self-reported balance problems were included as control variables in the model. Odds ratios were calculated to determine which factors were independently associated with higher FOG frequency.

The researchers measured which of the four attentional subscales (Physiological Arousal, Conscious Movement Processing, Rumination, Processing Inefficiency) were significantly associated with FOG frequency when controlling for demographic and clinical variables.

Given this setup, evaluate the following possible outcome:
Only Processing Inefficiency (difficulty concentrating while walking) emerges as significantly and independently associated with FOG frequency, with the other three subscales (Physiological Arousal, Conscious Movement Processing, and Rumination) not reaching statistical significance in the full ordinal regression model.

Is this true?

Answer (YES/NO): NO